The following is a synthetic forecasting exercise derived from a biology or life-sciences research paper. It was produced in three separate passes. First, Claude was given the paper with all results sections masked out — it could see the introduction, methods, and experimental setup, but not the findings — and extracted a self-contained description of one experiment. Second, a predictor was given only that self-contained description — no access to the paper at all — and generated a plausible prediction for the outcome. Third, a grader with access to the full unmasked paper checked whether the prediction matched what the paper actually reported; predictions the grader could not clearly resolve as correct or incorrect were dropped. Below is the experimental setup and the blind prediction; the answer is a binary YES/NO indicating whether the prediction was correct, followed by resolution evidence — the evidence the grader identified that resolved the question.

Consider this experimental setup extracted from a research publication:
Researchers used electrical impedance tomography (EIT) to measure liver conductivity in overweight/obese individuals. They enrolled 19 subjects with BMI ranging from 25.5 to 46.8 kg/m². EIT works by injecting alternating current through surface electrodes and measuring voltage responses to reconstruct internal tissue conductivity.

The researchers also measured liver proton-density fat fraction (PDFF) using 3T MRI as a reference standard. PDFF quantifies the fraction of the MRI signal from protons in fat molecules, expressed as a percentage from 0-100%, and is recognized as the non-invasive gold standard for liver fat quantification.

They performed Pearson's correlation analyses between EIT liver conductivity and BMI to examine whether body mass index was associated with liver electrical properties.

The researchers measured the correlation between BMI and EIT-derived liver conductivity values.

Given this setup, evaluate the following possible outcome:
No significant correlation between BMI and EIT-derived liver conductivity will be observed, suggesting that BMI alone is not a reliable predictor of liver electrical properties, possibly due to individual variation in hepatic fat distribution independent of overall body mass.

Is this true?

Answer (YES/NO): YES